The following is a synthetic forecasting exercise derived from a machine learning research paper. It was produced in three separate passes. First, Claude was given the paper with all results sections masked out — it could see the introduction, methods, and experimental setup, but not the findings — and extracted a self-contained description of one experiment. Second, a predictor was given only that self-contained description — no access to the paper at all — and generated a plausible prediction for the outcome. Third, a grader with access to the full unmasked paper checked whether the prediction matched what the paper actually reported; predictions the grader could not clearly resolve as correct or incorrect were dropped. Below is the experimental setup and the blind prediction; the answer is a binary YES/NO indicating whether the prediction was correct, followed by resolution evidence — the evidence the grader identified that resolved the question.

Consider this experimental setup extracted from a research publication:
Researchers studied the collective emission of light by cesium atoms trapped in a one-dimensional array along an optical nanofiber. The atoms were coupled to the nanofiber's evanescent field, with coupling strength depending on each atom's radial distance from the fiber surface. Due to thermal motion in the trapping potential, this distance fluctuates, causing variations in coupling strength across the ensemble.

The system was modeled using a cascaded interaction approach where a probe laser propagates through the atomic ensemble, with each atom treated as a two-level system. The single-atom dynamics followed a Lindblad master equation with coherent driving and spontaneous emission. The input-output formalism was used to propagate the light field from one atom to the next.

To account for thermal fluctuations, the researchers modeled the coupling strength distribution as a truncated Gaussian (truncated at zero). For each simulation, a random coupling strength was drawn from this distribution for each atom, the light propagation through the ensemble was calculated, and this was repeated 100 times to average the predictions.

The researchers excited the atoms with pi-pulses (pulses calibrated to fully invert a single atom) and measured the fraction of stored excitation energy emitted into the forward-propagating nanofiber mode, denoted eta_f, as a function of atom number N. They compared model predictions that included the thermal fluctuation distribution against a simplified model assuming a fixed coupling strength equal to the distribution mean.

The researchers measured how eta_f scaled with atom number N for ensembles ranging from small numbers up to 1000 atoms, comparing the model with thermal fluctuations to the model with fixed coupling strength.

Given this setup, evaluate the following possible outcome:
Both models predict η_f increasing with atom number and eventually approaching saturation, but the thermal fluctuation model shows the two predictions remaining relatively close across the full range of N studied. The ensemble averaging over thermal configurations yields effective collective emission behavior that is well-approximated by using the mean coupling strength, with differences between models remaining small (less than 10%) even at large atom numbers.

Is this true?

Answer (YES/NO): NO